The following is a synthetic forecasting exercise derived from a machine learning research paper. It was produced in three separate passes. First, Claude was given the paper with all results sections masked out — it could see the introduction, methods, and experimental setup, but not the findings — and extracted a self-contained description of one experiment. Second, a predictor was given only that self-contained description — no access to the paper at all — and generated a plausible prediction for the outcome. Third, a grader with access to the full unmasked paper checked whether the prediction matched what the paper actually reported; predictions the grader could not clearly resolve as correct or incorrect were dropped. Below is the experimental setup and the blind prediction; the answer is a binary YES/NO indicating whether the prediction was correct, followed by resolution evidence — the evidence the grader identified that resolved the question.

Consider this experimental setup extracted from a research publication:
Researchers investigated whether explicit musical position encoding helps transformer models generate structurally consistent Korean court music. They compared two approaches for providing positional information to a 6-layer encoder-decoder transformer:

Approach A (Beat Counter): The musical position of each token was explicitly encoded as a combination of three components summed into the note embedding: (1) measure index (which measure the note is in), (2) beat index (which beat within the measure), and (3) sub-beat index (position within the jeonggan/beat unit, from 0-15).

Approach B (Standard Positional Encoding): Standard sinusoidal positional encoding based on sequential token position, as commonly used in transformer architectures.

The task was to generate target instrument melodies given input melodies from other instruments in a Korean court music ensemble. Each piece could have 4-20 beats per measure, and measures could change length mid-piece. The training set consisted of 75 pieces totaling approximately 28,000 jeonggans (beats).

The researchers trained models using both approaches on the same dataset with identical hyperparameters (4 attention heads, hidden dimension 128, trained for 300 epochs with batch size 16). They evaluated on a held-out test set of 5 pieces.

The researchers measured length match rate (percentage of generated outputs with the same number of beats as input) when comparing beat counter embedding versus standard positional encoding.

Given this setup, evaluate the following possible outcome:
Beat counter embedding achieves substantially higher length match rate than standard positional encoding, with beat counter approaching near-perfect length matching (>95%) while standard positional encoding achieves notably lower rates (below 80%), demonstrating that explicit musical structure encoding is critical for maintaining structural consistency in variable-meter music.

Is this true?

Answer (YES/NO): NO